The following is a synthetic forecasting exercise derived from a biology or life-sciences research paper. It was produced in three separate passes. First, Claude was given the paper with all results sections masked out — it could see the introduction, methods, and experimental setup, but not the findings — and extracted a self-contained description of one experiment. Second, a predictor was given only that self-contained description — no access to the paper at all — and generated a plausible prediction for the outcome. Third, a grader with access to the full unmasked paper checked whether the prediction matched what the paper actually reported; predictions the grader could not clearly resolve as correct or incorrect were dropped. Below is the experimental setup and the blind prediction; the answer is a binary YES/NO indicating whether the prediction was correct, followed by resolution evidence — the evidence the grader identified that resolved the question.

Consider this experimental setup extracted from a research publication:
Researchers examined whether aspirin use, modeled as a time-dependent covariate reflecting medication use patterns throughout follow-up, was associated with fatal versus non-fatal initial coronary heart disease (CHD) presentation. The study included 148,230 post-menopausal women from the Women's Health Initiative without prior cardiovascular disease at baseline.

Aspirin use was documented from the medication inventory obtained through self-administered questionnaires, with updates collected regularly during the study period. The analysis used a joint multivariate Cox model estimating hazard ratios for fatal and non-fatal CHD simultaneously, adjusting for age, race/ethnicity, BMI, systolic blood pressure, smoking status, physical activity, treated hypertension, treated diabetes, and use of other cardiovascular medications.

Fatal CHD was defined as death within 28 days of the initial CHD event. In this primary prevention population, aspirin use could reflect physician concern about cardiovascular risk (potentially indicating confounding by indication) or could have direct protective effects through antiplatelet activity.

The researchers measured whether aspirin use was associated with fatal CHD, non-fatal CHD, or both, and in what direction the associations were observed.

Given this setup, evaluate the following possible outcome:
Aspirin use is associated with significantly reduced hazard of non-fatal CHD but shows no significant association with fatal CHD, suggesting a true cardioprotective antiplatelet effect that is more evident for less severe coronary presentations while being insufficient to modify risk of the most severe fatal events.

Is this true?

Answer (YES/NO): NO